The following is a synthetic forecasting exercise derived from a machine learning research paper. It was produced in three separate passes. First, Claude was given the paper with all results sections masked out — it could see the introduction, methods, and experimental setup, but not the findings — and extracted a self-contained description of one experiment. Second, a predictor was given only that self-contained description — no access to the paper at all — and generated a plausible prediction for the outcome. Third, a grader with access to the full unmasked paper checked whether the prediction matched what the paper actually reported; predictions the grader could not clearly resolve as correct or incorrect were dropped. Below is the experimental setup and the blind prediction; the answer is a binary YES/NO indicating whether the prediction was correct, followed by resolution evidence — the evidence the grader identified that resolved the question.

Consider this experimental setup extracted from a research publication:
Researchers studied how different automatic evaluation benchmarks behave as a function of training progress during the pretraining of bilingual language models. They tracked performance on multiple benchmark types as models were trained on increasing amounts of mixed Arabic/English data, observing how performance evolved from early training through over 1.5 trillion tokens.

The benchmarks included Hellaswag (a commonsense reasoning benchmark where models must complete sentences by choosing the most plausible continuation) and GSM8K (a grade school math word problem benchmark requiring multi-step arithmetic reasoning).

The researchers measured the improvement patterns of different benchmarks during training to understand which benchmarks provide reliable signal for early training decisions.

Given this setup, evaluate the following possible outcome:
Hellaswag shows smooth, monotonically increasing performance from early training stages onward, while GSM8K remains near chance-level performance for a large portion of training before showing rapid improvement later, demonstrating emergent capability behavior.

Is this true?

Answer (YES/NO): NO